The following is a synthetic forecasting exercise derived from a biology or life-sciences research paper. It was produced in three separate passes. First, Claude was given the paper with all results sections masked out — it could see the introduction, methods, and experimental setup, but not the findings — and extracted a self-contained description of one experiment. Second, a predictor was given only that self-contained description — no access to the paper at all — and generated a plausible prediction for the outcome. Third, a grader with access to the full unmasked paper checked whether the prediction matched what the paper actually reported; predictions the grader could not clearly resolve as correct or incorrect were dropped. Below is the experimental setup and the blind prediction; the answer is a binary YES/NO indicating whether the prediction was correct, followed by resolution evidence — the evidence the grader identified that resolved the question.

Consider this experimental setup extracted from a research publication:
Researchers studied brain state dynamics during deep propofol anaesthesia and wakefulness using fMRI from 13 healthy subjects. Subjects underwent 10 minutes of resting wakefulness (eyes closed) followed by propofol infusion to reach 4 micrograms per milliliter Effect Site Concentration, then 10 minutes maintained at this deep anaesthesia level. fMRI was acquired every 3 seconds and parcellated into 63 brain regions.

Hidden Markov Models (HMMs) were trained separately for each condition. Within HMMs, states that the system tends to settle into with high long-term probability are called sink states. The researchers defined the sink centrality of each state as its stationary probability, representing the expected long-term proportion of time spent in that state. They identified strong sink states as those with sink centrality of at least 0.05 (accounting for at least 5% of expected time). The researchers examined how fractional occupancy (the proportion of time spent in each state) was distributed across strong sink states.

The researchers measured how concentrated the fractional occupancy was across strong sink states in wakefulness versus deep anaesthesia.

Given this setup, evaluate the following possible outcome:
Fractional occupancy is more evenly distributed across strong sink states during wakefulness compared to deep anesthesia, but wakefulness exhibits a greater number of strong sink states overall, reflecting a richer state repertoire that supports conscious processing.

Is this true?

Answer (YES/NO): NO